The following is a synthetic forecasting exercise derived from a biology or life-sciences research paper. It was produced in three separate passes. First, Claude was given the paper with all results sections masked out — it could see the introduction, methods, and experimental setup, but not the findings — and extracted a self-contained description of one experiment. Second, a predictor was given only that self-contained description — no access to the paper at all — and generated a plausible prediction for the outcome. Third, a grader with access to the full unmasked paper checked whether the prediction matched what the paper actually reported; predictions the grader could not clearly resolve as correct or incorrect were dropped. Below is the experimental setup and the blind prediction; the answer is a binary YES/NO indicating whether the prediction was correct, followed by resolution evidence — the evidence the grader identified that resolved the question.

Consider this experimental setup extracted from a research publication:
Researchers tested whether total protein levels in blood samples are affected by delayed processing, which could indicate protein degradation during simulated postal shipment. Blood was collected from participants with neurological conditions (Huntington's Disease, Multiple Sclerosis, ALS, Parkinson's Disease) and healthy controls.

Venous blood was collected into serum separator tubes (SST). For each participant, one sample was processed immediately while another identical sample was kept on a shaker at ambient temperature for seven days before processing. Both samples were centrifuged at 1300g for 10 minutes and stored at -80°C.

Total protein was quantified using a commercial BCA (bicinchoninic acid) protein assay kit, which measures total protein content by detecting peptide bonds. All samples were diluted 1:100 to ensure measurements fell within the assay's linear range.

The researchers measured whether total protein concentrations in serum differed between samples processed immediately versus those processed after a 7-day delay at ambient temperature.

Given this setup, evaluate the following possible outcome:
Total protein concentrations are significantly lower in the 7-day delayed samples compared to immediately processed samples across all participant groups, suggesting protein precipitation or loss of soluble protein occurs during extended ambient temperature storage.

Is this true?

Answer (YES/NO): NO